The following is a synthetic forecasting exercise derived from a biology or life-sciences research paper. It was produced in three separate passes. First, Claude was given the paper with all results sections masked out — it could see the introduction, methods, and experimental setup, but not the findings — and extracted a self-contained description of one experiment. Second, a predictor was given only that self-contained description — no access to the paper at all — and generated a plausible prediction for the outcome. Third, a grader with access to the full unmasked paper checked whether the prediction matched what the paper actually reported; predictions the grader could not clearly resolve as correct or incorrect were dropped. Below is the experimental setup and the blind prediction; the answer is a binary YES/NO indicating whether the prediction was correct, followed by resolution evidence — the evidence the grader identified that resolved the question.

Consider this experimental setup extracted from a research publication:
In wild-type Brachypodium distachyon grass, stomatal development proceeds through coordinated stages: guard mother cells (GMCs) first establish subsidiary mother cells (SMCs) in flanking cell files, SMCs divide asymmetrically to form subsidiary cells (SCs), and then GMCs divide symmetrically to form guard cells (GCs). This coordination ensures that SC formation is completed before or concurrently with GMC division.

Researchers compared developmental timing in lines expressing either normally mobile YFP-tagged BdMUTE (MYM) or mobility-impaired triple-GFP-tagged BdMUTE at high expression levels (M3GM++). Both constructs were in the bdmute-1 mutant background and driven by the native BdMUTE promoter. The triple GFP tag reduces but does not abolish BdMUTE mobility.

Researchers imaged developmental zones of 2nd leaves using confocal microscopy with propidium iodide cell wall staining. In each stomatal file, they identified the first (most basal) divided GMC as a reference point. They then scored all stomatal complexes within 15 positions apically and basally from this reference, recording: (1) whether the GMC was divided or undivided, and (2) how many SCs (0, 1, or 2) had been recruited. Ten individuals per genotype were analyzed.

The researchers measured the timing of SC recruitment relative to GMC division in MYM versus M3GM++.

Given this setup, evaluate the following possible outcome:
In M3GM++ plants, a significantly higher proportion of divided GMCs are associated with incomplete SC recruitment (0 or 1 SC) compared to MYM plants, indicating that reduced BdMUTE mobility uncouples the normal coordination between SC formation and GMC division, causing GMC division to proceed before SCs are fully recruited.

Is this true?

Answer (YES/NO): YES